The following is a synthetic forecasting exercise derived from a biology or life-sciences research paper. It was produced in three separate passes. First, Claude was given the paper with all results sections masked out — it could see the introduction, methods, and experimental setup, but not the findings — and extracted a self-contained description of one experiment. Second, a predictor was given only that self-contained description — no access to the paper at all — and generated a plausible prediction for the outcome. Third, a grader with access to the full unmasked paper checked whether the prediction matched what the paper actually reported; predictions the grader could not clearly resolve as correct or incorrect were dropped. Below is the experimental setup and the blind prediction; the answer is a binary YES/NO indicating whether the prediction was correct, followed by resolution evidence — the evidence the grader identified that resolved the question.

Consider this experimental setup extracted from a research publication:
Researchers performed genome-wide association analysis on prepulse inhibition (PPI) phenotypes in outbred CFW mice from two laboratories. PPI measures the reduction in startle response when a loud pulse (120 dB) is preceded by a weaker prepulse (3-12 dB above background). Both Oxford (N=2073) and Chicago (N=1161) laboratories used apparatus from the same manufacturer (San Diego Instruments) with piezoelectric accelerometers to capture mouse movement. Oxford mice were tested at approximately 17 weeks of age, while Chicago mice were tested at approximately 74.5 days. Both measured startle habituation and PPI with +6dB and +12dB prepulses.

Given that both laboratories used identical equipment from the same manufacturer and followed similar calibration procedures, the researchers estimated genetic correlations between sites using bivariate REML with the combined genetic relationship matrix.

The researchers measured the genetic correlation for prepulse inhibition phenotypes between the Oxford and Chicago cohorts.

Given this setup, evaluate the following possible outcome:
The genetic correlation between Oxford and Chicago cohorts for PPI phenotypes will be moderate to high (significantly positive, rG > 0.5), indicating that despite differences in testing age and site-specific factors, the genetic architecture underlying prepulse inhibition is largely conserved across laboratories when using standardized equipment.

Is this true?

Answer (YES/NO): YES